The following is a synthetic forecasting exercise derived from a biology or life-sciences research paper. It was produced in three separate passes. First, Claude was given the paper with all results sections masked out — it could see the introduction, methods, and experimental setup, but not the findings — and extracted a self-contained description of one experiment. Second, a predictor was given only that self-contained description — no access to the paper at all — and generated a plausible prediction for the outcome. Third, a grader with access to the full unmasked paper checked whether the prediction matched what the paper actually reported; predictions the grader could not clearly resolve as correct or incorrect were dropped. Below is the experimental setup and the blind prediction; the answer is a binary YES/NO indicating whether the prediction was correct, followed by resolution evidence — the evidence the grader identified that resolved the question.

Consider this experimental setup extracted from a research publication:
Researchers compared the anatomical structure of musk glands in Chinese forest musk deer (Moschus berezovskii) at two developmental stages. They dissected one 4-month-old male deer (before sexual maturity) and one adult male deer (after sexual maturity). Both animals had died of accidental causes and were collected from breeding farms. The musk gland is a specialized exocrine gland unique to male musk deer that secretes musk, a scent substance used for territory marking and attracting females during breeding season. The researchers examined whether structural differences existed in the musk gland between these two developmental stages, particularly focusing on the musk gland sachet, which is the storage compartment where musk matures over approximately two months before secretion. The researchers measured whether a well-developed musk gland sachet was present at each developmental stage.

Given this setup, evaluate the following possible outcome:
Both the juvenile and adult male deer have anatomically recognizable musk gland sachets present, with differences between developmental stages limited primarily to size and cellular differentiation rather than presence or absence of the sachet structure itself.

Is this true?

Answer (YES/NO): NO